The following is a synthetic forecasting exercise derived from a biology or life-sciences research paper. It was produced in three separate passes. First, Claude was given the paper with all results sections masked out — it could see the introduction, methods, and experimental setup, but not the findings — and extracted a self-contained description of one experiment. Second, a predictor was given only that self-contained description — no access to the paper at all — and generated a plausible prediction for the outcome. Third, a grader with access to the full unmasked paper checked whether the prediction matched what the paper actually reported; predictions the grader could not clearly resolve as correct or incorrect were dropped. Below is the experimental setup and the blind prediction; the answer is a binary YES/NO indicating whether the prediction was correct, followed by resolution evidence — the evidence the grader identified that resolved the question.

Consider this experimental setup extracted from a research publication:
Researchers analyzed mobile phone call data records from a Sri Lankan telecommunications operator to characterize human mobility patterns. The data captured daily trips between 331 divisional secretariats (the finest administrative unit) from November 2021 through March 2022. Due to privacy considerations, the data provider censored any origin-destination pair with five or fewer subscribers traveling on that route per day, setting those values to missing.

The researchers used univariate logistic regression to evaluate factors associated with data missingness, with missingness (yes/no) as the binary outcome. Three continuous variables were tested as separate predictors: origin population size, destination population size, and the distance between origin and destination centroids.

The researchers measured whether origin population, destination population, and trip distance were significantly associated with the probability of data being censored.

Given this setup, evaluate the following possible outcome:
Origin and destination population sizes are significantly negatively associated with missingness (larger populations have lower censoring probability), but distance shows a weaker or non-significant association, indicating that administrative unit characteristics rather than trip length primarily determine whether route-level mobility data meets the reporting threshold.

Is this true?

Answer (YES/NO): NO